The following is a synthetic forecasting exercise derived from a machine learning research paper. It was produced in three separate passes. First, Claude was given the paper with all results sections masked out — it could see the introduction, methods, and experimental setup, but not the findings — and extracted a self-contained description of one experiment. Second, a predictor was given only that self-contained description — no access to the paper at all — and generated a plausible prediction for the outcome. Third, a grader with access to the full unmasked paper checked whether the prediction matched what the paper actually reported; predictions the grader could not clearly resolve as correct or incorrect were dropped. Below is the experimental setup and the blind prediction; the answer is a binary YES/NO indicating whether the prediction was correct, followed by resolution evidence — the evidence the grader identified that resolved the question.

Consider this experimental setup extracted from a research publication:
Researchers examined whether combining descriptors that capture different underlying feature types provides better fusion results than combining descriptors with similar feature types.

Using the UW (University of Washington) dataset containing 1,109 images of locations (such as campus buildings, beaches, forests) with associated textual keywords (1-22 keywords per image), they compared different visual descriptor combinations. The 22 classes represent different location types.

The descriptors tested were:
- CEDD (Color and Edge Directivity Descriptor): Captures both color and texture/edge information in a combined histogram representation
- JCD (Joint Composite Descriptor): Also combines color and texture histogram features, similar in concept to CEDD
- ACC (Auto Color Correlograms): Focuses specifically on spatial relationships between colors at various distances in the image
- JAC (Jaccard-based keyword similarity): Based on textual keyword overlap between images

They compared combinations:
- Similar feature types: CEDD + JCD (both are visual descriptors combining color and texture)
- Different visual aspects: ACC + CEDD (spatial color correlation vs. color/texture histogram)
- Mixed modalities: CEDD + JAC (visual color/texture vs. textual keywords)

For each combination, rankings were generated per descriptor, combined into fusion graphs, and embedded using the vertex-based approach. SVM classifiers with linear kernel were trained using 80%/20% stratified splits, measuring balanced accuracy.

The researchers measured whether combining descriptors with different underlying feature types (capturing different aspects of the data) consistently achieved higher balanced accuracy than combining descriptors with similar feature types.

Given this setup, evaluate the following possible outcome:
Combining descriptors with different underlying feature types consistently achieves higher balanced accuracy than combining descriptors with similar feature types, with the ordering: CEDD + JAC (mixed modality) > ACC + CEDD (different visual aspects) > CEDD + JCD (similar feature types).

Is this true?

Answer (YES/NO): NO